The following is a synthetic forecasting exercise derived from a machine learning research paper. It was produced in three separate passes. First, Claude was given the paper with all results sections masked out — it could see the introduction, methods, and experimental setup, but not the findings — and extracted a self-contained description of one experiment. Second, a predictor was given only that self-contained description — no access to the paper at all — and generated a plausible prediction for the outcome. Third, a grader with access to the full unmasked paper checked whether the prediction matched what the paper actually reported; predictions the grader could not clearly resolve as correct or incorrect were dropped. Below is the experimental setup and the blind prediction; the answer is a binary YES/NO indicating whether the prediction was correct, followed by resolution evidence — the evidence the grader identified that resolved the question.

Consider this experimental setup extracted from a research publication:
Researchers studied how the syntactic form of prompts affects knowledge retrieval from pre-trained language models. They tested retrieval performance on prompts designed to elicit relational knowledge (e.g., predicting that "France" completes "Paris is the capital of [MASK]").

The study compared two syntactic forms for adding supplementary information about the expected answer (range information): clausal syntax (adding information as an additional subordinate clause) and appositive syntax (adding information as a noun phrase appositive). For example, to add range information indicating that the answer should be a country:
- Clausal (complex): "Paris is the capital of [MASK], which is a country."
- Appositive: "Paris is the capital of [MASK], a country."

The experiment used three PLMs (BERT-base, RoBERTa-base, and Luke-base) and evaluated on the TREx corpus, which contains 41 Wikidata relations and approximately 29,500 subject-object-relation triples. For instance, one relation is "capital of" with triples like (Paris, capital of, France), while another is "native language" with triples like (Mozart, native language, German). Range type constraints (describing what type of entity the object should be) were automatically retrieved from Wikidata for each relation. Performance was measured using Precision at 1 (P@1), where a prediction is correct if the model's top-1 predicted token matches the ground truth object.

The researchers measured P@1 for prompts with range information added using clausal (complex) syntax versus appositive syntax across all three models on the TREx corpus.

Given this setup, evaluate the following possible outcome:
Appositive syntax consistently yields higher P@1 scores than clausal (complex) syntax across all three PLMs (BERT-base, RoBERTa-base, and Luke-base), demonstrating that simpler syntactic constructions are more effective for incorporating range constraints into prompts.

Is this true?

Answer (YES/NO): NO